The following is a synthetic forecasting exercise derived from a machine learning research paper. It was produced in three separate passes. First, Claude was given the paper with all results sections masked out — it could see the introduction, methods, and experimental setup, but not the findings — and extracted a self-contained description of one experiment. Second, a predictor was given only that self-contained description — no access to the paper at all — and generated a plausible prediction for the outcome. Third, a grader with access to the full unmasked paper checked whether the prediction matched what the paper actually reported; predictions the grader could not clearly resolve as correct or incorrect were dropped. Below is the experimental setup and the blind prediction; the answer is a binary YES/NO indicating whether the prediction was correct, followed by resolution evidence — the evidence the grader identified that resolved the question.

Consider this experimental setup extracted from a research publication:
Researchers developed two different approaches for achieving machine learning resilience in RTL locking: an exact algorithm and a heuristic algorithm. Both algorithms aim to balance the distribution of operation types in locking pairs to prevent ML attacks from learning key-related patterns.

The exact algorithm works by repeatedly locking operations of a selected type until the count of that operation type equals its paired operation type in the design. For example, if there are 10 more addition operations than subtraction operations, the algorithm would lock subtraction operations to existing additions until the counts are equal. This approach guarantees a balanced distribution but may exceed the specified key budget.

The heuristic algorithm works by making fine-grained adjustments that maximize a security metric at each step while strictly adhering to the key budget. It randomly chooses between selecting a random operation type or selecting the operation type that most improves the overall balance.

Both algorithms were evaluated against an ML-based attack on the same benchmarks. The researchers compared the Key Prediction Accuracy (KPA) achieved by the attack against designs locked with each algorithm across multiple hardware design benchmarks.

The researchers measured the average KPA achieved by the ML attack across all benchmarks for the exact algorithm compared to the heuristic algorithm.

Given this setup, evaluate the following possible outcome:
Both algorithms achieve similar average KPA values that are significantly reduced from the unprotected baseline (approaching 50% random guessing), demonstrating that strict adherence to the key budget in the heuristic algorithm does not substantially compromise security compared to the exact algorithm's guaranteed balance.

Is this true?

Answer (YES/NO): NO